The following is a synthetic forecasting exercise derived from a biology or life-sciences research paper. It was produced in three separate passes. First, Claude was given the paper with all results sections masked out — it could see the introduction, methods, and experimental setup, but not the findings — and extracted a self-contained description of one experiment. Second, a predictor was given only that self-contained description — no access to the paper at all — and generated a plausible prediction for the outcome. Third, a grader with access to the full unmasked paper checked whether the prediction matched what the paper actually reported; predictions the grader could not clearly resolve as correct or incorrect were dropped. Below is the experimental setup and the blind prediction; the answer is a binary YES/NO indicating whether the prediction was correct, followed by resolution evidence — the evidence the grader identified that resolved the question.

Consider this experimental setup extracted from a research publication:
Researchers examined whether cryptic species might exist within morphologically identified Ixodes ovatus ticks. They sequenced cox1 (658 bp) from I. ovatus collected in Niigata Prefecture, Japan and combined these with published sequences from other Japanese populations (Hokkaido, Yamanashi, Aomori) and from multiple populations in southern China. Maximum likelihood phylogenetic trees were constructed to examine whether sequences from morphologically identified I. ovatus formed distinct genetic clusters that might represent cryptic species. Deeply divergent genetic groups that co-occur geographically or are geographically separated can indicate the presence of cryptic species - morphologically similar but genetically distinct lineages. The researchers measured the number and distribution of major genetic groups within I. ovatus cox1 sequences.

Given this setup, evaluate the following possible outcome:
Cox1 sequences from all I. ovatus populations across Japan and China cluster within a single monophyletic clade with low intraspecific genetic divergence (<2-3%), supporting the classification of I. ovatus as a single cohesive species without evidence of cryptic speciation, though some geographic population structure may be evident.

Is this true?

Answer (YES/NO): NO